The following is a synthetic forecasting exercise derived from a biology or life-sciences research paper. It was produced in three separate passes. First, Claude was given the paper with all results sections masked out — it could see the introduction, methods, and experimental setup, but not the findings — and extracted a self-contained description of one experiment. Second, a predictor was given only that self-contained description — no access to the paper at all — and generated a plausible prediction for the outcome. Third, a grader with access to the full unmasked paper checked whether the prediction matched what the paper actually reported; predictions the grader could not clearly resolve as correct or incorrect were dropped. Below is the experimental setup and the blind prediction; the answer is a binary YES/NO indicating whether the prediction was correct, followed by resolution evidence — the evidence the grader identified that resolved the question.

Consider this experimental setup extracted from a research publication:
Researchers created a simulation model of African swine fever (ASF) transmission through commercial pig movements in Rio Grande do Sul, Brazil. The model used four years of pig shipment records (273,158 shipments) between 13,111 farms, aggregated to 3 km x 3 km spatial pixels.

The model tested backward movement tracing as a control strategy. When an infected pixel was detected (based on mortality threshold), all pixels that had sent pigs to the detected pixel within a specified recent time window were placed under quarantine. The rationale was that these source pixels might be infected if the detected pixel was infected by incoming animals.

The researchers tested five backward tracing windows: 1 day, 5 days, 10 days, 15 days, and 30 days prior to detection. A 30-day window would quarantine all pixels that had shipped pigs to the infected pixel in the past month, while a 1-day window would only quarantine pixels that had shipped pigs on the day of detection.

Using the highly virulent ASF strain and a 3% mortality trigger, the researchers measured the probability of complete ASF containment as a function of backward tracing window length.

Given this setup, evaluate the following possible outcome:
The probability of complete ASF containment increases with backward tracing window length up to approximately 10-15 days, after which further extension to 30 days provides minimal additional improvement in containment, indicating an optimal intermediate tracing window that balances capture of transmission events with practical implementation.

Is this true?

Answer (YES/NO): YES